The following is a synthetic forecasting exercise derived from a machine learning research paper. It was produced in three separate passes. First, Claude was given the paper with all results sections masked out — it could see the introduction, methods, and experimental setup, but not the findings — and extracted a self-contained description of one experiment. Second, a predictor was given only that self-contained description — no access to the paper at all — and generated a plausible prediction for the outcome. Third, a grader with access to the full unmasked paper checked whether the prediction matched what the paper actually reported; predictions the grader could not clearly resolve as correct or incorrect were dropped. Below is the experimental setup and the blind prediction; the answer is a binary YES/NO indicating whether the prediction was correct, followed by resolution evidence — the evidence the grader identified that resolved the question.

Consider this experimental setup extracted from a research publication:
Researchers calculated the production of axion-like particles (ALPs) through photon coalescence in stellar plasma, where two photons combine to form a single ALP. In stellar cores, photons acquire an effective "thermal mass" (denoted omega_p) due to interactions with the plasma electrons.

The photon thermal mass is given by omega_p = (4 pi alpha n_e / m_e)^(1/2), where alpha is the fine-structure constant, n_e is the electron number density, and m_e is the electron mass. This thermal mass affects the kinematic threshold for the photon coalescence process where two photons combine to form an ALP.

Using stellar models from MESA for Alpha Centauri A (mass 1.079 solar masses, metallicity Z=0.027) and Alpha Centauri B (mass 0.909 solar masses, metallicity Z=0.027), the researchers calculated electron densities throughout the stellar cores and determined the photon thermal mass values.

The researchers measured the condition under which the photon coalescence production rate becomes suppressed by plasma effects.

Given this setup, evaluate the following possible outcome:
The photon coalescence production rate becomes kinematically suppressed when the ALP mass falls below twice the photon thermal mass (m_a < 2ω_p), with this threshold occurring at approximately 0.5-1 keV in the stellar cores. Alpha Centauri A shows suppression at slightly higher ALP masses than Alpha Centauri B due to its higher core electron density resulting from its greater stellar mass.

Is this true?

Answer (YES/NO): NO